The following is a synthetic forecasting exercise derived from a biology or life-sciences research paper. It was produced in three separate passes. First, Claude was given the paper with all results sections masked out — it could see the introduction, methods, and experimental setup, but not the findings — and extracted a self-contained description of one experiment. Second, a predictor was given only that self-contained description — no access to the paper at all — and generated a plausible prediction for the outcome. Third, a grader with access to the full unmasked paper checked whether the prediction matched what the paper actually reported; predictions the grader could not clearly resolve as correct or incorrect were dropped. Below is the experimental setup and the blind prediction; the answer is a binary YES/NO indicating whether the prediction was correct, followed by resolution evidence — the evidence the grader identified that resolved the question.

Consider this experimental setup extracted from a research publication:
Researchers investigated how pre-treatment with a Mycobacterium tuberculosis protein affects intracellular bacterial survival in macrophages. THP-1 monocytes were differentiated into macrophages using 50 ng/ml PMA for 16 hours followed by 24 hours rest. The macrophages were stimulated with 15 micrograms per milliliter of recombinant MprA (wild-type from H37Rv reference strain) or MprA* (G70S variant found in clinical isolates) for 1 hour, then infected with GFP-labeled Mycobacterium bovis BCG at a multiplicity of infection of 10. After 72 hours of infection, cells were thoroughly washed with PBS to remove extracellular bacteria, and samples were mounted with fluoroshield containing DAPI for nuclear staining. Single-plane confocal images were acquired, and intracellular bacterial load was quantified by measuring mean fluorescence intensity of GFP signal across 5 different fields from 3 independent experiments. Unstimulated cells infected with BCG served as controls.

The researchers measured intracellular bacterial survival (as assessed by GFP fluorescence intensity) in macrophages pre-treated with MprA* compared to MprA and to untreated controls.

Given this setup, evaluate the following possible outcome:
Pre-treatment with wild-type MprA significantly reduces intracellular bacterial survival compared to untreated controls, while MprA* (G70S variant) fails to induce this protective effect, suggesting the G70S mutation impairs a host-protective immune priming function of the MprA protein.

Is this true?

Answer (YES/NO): NO